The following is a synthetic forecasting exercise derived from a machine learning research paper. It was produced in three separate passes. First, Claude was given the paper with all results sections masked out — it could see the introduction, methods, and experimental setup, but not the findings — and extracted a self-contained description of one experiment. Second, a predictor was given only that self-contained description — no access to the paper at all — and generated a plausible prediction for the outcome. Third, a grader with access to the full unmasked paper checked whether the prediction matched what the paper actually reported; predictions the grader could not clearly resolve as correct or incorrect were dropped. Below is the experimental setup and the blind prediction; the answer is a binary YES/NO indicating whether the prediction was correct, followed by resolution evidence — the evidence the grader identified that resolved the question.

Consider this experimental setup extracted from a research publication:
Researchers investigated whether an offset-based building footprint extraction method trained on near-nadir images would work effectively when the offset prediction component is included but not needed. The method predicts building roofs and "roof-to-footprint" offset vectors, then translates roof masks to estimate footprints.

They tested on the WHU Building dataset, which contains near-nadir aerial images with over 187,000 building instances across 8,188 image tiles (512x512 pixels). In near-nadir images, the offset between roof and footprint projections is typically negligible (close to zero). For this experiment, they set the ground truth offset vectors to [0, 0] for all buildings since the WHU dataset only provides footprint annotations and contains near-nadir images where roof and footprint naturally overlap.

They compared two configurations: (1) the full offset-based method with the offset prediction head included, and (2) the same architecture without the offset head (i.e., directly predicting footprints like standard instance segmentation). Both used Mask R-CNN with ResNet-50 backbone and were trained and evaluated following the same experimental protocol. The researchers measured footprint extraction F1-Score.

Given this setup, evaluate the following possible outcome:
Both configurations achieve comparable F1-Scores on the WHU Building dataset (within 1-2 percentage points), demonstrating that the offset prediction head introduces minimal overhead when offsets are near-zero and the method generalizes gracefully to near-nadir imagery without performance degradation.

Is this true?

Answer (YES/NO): YES